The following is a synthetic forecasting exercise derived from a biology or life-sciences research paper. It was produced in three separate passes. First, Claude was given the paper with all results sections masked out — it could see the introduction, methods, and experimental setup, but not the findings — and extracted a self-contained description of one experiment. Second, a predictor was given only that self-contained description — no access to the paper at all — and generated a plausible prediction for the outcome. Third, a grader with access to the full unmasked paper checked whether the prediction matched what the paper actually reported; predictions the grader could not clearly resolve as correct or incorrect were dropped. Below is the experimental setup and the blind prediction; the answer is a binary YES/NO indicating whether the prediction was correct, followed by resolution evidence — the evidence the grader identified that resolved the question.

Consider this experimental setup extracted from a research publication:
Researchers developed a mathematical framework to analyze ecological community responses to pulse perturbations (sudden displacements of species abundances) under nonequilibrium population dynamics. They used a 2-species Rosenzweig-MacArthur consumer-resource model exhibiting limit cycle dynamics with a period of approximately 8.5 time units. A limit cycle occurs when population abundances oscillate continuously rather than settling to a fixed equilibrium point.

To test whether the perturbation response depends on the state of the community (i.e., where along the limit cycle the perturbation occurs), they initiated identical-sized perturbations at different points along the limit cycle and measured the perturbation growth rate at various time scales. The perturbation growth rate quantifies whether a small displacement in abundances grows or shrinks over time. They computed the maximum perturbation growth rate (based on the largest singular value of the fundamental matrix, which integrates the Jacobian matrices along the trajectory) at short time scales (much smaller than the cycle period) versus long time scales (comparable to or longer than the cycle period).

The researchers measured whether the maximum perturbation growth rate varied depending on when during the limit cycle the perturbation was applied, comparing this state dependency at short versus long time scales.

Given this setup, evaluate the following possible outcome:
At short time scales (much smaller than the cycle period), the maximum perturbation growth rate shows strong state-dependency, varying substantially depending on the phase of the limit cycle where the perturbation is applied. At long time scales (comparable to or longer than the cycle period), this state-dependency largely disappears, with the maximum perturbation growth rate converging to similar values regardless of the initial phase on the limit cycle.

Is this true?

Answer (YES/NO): YES